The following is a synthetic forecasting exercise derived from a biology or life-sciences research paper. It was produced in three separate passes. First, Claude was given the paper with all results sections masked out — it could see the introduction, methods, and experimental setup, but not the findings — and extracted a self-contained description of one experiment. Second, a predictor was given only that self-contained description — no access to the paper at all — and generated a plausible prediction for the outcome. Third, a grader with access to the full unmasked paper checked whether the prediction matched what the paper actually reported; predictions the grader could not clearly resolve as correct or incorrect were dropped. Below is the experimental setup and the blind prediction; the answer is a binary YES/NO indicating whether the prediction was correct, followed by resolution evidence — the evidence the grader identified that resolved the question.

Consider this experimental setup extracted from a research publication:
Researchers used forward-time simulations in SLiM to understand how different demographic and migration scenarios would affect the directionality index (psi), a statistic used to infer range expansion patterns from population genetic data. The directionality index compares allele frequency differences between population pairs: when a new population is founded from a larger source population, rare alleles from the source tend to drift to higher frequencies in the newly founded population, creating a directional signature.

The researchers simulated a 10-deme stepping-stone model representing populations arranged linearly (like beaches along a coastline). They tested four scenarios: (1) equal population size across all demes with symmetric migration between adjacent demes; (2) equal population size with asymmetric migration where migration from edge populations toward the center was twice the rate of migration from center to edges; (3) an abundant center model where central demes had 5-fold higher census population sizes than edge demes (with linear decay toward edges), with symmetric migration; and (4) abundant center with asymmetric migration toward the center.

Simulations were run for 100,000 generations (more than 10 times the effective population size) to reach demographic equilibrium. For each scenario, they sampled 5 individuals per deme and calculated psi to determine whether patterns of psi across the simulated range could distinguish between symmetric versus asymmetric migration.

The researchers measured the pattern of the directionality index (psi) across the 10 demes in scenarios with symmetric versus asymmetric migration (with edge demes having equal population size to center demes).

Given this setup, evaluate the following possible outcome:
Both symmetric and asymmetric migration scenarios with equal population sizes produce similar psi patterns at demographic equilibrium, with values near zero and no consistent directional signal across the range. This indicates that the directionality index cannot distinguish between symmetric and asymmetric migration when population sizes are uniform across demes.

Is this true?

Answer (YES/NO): NO